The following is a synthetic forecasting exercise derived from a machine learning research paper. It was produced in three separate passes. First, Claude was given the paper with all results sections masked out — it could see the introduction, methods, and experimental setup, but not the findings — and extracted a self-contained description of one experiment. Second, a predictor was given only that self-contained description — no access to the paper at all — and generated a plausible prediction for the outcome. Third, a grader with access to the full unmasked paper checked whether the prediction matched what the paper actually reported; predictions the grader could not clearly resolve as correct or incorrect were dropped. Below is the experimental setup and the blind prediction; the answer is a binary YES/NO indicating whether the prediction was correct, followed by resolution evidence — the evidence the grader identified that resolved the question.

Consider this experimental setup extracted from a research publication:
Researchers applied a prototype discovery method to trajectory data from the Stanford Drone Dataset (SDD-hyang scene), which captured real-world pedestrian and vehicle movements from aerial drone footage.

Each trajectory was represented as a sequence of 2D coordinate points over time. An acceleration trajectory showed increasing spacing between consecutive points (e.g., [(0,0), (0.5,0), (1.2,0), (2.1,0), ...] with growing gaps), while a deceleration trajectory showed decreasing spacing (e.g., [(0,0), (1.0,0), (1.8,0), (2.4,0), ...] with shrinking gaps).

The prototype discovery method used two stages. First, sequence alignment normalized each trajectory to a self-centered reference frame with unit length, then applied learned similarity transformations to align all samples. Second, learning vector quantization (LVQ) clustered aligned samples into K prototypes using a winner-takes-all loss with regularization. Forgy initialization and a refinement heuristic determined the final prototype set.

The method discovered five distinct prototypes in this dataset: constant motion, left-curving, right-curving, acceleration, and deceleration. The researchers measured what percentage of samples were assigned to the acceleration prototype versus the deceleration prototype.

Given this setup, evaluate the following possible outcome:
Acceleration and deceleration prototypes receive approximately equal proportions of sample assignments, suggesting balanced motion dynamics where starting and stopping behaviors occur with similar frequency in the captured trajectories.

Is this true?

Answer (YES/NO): NO